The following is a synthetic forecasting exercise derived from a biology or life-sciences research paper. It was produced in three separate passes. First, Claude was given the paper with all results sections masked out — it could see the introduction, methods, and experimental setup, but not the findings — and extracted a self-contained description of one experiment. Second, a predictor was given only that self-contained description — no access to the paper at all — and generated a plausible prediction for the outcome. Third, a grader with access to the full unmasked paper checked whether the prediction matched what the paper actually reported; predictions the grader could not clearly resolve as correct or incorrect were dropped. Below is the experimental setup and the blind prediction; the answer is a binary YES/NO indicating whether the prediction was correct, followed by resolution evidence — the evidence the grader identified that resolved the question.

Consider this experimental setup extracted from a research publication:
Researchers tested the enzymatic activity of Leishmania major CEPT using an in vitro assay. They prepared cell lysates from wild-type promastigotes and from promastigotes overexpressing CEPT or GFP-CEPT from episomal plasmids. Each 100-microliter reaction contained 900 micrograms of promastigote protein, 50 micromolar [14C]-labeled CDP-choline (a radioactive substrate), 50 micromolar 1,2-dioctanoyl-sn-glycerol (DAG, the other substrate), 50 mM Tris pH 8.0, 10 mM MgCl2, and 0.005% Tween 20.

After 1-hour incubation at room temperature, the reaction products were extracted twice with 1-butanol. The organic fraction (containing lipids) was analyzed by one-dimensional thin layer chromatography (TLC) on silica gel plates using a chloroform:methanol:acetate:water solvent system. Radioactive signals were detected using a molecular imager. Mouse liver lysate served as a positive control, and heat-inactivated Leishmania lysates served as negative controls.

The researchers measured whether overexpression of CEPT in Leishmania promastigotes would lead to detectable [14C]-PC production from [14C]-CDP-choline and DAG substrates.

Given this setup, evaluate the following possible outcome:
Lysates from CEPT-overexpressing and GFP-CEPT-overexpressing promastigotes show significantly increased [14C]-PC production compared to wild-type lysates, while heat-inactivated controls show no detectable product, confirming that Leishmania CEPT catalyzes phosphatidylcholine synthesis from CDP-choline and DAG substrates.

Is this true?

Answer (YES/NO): YES